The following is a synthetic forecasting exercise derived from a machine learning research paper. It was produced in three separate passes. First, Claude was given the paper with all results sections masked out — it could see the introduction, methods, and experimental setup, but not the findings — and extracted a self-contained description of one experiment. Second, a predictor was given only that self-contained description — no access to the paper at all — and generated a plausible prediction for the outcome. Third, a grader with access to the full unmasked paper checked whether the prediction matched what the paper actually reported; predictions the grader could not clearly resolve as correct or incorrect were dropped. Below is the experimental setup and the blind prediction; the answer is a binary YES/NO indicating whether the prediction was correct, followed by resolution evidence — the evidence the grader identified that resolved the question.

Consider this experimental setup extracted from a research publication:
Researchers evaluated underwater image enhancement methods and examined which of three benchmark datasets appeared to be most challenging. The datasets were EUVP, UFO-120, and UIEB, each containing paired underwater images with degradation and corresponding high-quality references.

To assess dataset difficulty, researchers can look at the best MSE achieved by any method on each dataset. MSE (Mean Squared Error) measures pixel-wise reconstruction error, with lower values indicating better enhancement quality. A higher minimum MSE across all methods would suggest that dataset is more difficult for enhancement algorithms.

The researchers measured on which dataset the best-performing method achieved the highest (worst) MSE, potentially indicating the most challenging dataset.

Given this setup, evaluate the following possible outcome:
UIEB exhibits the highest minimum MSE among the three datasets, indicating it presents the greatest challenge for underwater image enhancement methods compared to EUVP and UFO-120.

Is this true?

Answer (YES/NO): YES